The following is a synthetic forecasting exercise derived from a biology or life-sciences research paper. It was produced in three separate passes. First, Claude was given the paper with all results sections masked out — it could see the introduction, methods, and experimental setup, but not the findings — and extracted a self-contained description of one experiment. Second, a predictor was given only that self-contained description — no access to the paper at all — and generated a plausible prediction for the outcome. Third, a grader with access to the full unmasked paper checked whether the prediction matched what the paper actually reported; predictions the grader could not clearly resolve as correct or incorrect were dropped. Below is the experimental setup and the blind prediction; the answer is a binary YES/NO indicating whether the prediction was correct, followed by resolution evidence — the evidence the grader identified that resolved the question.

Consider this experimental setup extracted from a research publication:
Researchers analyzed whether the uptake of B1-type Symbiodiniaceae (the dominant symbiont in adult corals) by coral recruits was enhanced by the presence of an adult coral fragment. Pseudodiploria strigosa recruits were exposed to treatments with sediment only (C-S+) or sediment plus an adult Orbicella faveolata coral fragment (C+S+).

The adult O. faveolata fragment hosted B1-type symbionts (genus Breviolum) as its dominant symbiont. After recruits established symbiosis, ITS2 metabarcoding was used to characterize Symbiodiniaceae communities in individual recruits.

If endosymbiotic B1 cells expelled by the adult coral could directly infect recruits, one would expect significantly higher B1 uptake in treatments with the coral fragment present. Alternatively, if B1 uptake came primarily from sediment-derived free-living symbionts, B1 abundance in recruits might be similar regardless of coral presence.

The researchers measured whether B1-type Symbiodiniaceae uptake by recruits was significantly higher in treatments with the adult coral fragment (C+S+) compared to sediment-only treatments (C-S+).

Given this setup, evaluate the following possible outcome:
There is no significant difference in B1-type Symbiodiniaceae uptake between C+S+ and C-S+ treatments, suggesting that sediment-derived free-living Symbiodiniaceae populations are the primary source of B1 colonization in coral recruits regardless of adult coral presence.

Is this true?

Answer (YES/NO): YES